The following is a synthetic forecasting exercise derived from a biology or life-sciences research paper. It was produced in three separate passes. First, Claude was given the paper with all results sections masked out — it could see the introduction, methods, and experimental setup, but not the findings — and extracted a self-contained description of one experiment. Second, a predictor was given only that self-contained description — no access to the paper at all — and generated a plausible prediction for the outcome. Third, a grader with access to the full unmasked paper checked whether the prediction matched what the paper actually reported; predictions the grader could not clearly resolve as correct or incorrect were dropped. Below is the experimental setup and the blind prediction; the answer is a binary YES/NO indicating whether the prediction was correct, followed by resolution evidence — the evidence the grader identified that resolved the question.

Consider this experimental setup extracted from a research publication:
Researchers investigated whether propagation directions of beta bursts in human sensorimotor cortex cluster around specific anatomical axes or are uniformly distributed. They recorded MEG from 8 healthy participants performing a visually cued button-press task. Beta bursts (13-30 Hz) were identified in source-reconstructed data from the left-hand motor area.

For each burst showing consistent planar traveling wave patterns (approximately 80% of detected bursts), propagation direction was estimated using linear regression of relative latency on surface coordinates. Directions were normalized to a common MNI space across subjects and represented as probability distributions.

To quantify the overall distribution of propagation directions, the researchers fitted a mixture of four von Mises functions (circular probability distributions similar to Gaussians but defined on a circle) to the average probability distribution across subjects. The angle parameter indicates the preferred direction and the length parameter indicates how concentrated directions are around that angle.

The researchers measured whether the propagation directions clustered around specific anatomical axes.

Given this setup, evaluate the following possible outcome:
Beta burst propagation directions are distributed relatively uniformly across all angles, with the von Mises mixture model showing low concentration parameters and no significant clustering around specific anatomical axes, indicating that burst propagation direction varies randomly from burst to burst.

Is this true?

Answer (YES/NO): NO